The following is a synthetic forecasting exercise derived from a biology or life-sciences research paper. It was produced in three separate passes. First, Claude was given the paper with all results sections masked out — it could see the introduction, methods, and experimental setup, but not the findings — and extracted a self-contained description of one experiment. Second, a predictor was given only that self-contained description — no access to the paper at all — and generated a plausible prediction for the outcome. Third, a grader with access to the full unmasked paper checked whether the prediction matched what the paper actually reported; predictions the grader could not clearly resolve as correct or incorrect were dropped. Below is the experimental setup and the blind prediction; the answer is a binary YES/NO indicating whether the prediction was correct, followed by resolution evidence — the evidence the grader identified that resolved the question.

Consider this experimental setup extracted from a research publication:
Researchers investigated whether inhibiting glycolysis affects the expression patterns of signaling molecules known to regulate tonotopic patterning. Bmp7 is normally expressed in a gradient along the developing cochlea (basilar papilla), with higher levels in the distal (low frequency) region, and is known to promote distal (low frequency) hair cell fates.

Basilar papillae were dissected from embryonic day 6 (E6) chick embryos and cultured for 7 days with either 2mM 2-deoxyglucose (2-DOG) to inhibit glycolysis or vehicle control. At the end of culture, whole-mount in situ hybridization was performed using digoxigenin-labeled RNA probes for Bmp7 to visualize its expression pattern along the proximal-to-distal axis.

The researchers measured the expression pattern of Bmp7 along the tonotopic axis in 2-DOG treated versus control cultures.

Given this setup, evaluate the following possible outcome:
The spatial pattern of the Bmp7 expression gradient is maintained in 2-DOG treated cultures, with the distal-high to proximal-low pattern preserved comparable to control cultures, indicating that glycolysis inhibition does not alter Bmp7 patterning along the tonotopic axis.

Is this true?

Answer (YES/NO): NO